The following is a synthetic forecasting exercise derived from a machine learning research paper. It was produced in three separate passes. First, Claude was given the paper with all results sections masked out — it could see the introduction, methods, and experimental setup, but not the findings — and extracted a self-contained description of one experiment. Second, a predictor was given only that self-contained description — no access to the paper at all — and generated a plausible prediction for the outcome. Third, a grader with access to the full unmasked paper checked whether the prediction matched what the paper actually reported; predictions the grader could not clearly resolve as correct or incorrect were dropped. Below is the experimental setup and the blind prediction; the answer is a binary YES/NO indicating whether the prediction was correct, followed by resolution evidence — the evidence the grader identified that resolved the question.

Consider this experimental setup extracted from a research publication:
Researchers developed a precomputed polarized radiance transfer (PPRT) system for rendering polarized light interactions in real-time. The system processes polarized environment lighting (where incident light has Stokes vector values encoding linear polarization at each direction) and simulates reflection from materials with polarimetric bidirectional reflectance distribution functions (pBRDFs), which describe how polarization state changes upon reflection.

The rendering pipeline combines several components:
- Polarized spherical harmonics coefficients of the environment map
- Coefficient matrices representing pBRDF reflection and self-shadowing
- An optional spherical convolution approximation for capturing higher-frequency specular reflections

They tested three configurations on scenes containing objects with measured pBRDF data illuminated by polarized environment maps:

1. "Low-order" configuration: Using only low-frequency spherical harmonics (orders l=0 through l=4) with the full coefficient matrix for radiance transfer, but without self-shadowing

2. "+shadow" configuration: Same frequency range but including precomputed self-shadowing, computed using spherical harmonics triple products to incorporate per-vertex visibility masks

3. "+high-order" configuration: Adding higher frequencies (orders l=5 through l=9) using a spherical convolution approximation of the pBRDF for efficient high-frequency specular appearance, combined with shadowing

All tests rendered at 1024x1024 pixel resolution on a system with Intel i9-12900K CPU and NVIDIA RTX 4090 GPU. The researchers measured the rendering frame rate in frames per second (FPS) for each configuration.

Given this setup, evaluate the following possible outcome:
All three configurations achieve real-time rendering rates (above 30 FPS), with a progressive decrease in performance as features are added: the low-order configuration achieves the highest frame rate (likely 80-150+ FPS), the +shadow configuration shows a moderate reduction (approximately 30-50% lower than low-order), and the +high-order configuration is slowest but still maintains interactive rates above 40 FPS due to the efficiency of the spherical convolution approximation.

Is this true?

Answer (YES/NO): NO